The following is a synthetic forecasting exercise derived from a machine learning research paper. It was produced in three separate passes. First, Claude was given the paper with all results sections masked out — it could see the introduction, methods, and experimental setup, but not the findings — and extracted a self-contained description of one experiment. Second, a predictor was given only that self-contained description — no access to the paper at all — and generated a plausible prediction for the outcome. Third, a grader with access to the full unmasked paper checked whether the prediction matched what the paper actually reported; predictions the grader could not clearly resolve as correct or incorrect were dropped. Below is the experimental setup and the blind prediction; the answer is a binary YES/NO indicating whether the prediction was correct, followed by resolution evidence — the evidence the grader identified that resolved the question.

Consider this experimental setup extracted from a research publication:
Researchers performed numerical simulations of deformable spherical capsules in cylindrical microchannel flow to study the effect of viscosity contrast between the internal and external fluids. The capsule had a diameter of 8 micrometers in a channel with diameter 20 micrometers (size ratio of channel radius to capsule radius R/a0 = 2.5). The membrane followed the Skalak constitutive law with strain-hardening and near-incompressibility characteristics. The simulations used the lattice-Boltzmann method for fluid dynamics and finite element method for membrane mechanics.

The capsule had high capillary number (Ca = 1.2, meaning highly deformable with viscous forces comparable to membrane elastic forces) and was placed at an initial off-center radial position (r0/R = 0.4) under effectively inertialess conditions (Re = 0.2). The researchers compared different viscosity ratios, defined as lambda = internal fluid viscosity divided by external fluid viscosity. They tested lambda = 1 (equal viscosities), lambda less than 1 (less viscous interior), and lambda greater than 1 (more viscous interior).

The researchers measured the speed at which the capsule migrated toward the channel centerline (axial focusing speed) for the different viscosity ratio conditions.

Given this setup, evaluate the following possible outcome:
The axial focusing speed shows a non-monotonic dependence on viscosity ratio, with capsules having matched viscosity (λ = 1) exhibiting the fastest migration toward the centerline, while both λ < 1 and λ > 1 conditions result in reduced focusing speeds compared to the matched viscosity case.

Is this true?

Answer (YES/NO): NO